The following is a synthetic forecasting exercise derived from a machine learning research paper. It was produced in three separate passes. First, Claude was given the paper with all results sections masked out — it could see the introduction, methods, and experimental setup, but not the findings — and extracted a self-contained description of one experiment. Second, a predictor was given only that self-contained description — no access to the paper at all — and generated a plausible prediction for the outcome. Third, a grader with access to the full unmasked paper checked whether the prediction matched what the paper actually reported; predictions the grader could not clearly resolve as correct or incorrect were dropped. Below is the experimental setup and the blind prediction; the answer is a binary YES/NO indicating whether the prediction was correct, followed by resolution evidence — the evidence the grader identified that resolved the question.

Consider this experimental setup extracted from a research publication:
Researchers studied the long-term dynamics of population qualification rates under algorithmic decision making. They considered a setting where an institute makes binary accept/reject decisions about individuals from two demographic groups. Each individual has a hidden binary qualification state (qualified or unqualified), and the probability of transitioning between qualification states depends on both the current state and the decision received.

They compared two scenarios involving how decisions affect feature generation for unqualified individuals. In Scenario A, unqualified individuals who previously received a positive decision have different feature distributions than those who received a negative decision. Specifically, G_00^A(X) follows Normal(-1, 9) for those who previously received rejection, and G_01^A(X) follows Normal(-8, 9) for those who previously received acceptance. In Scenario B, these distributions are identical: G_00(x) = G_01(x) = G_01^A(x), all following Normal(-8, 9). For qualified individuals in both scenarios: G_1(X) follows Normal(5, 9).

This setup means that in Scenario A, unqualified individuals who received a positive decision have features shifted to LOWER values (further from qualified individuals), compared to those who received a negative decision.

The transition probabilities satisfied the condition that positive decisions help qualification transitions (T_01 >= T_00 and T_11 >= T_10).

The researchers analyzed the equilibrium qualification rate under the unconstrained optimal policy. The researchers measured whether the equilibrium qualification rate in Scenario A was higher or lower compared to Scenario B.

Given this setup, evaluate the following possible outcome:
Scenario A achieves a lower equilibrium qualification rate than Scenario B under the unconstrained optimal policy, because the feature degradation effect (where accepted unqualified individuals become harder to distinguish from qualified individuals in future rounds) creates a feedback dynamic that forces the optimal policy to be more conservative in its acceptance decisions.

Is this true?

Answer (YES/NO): NO